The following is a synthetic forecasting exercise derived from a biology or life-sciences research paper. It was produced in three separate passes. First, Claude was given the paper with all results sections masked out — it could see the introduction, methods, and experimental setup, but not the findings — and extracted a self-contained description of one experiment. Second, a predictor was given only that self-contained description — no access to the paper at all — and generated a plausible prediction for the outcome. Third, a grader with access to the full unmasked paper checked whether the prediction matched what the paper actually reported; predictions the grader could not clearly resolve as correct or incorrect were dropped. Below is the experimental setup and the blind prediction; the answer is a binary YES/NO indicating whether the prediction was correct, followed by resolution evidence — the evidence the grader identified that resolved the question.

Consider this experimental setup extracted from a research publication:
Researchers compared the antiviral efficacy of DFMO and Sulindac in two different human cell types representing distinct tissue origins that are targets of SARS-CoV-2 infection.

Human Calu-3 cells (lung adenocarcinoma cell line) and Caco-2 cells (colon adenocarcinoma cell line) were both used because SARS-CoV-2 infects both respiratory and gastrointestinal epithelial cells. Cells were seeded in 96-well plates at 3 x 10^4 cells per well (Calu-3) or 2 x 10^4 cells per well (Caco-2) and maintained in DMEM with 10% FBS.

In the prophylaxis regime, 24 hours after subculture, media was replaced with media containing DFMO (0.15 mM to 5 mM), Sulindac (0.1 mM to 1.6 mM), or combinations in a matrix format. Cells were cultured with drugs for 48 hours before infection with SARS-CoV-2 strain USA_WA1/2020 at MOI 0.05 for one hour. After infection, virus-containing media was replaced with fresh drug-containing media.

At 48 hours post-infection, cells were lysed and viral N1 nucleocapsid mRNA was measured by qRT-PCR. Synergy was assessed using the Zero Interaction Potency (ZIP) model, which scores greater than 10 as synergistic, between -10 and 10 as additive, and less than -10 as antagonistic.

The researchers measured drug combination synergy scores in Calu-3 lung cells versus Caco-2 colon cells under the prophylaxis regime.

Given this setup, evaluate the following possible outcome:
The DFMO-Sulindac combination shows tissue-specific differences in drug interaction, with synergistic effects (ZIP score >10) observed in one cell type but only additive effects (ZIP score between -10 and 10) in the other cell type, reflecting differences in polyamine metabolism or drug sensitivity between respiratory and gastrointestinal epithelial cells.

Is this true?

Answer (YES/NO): NO